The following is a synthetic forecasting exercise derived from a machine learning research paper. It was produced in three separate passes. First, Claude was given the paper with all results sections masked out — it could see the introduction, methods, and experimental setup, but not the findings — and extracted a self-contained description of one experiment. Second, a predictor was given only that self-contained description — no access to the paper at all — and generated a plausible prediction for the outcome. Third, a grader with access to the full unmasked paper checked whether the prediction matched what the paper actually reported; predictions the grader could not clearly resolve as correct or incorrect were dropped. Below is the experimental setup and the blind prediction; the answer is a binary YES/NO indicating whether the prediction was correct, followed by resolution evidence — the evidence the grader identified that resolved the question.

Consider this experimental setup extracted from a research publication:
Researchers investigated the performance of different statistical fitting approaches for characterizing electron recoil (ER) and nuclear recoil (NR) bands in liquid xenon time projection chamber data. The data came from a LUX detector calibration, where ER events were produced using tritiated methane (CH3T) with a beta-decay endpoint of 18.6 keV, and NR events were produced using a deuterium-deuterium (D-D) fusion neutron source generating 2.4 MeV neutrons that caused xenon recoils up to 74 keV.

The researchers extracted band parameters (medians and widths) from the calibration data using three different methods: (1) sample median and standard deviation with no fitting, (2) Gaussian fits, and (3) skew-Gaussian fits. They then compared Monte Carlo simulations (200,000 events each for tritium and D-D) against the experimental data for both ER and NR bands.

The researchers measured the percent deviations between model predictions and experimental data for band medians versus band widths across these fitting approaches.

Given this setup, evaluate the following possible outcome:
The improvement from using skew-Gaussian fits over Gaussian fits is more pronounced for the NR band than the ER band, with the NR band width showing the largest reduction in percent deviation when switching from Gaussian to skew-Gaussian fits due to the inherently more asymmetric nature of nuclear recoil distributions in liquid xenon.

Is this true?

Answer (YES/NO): NO